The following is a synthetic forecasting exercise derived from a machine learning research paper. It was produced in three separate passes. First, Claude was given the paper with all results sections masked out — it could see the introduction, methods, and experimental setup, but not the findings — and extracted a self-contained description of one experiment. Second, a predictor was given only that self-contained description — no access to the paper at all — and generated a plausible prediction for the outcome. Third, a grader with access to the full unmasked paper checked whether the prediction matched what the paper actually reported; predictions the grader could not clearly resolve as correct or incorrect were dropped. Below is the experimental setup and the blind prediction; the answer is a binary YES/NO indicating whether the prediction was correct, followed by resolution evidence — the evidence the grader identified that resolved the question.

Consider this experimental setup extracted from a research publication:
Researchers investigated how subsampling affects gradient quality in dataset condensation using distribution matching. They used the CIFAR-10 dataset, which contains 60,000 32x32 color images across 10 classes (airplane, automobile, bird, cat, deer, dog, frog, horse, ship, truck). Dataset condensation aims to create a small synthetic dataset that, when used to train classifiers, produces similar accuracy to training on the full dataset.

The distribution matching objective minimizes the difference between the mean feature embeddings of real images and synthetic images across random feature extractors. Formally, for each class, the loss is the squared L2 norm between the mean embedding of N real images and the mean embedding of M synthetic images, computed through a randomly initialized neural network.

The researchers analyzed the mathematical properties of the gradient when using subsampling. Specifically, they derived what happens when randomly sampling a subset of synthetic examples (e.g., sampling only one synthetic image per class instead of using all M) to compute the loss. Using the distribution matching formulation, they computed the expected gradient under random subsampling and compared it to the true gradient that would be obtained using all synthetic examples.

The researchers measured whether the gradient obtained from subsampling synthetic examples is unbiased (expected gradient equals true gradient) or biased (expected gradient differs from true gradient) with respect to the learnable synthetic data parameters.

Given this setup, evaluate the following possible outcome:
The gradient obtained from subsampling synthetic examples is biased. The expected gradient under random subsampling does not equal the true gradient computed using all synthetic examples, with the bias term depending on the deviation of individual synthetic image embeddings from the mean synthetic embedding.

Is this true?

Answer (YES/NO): YES